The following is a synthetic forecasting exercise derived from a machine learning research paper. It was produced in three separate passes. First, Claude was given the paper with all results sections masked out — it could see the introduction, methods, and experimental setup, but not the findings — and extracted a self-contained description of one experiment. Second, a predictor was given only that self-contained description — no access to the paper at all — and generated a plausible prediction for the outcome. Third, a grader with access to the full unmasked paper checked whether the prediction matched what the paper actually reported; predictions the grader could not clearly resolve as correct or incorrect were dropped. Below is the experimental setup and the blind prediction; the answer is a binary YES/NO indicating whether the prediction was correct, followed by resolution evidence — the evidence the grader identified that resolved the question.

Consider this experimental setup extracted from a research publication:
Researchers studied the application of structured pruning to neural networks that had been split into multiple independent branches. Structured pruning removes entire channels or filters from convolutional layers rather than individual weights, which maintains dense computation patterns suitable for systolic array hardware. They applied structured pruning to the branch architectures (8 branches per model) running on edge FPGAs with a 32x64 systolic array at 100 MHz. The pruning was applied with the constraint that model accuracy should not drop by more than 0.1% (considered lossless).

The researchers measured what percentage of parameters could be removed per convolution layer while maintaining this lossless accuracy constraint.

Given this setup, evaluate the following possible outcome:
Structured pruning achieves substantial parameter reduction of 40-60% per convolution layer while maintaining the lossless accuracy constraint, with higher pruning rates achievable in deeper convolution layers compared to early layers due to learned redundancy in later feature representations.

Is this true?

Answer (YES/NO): NO